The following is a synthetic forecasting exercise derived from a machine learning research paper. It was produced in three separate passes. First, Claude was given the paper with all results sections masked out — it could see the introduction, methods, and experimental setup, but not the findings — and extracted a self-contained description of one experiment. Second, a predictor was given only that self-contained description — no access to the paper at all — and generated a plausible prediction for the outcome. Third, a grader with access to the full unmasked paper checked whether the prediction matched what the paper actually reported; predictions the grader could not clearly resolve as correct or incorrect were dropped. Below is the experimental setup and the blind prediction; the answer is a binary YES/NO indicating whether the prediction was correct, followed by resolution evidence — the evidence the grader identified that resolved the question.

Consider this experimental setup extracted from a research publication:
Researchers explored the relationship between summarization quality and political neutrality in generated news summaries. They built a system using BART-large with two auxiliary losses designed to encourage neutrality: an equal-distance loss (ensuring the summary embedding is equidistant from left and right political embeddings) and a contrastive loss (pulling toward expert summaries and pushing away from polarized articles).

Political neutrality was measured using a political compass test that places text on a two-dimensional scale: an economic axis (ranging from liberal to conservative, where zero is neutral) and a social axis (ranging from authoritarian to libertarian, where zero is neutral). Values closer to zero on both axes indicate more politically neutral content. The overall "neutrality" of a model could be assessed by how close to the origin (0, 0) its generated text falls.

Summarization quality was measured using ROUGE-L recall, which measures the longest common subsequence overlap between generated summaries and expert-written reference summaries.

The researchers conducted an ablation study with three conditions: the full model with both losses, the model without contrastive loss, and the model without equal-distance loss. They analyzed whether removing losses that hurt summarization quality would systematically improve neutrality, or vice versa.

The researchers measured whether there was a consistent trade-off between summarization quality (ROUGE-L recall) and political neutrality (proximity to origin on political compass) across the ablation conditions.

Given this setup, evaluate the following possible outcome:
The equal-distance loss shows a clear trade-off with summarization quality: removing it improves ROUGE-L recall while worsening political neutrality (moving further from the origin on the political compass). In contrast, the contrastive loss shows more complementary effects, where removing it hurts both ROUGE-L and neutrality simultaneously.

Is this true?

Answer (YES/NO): NO